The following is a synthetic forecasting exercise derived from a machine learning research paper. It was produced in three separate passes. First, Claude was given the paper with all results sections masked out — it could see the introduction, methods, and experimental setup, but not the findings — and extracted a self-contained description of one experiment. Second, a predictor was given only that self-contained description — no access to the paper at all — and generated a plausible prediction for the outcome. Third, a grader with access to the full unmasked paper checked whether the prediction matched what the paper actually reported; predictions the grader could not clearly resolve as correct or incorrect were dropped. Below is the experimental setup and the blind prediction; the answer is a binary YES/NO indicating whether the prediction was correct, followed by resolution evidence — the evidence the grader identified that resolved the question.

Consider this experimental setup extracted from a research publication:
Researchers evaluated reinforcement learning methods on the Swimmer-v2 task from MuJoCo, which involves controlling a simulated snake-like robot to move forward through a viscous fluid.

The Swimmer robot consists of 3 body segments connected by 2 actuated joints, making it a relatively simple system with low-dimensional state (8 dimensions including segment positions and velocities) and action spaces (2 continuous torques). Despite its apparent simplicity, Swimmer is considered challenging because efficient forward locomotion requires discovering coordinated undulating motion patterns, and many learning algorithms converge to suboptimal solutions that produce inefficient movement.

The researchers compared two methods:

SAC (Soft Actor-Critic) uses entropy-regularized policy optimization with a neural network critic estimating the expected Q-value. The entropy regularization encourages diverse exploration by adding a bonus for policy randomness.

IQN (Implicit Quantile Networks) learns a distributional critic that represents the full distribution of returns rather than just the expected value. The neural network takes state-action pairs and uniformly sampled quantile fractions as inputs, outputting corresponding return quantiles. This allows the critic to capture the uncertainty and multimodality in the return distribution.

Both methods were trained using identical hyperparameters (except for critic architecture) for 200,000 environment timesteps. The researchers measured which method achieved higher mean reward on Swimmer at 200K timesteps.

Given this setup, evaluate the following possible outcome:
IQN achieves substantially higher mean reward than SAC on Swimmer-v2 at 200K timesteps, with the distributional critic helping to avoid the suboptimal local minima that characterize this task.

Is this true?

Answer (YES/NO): YES